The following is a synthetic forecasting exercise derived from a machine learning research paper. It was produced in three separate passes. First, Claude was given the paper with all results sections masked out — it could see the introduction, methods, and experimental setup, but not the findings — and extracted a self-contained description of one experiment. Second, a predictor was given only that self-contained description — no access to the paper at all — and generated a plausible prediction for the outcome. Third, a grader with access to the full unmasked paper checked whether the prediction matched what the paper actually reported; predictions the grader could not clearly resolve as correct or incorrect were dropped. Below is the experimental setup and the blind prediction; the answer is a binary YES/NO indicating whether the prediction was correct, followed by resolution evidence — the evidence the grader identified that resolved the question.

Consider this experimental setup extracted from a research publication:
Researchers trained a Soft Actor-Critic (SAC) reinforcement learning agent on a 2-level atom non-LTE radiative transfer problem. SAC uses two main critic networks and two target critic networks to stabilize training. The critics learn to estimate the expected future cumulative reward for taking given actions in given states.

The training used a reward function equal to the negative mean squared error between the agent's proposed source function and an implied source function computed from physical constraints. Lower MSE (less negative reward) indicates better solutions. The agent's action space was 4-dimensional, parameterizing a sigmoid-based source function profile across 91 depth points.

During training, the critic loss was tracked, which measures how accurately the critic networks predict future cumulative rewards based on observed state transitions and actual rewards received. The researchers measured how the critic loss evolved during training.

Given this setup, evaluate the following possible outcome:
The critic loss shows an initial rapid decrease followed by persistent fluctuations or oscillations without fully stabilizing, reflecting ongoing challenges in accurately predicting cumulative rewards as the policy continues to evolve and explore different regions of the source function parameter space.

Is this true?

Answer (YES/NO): NO